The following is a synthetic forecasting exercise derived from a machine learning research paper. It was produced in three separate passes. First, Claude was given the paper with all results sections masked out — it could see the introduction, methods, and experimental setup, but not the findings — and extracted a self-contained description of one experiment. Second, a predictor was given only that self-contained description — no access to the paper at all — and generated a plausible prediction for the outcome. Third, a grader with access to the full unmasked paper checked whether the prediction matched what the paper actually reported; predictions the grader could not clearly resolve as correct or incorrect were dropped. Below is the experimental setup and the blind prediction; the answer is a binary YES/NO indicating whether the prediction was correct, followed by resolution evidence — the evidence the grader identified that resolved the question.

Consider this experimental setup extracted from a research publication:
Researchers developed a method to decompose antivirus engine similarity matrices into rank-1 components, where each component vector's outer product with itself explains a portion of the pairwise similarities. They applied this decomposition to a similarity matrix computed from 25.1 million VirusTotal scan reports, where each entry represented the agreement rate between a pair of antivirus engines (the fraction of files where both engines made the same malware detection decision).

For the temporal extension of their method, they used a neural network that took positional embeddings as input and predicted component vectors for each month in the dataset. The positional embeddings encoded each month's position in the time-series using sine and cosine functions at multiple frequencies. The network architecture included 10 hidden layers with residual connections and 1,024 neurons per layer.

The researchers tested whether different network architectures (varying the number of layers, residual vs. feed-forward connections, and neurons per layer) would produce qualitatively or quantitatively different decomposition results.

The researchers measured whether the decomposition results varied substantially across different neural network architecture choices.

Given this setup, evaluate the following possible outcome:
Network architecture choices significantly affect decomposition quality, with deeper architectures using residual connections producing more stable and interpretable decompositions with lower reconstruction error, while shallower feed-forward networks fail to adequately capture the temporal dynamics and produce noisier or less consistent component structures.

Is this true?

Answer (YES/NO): NO